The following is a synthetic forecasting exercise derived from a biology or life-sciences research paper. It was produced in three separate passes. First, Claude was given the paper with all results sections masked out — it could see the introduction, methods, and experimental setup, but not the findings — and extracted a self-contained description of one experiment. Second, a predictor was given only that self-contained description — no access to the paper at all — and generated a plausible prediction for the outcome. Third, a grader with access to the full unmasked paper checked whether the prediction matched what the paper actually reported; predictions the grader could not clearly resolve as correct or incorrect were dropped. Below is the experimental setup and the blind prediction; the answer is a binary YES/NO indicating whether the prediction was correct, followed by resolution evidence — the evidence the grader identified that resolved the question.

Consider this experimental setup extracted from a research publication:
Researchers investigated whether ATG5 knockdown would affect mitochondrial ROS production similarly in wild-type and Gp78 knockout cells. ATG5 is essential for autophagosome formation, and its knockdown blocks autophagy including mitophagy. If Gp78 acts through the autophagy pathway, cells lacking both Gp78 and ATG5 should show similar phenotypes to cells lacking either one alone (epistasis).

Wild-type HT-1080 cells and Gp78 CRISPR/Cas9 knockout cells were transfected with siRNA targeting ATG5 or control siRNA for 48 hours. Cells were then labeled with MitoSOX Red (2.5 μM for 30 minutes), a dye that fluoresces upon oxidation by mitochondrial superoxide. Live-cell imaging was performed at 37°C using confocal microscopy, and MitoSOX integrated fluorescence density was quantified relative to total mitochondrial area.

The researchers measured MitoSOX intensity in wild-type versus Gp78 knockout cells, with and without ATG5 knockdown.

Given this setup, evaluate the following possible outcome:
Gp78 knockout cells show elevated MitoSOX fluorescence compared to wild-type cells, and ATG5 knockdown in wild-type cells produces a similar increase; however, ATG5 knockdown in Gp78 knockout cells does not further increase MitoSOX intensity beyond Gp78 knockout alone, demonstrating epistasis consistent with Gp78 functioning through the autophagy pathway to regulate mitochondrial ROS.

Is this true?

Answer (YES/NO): YES